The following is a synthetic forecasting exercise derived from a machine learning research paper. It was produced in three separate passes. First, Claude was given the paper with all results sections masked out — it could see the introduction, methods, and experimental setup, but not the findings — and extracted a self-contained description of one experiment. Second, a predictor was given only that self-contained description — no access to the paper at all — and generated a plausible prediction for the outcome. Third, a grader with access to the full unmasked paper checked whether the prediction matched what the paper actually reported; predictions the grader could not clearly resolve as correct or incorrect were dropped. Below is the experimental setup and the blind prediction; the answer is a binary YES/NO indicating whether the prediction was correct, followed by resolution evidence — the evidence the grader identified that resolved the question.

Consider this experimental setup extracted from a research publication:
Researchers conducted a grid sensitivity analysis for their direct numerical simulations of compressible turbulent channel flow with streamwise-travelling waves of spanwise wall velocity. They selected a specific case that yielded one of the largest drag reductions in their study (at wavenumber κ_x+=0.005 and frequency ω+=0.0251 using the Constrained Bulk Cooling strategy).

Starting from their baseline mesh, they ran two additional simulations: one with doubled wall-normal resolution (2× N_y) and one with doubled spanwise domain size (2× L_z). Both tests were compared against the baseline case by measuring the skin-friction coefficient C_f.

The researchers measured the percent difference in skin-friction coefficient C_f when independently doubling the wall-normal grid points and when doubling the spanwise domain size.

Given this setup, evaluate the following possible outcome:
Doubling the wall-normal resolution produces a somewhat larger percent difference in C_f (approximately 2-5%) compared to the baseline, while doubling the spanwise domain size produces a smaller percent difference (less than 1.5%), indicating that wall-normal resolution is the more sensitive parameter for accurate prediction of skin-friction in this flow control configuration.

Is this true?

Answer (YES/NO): NO